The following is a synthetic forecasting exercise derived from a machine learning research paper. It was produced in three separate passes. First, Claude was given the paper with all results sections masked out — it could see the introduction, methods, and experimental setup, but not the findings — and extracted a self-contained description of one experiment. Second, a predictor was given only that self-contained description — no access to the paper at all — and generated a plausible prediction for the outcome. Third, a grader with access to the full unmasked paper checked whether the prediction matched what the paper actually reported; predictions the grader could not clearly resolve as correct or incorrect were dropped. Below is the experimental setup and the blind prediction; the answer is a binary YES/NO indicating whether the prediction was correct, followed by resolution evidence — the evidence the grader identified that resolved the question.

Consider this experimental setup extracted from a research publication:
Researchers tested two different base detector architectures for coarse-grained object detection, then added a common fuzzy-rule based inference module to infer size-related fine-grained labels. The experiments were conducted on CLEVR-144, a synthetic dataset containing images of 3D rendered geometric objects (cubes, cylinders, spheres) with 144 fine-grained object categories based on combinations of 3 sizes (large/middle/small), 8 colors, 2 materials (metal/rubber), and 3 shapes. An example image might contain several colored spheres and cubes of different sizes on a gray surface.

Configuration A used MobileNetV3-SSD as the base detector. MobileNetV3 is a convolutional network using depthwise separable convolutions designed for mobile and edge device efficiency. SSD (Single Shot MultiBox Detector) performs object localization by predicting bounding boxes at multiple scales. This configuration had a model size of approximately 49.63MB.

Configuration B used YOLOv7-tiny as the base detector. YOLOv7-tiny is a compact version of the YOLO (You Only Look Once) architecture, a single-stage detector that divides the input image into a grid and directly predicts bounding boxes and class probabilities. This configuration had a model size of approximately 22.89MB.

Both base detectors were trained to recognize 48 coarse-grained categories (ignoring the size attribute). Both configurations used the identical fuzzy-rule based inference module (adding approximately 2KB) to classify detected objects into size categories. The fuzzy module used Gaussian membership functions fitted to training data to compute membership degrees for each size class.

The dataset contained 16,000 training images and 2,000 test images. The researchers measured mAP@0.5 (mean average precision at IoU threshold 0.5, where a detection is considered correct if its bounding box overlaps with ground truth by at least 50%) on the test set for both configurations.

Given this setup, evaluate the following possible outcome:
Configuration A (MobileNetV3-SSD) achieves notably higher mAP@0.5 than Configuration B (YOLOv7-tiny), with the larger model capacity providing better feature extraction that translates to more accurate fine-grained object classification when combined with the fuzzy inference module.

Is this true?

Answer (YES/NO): NO